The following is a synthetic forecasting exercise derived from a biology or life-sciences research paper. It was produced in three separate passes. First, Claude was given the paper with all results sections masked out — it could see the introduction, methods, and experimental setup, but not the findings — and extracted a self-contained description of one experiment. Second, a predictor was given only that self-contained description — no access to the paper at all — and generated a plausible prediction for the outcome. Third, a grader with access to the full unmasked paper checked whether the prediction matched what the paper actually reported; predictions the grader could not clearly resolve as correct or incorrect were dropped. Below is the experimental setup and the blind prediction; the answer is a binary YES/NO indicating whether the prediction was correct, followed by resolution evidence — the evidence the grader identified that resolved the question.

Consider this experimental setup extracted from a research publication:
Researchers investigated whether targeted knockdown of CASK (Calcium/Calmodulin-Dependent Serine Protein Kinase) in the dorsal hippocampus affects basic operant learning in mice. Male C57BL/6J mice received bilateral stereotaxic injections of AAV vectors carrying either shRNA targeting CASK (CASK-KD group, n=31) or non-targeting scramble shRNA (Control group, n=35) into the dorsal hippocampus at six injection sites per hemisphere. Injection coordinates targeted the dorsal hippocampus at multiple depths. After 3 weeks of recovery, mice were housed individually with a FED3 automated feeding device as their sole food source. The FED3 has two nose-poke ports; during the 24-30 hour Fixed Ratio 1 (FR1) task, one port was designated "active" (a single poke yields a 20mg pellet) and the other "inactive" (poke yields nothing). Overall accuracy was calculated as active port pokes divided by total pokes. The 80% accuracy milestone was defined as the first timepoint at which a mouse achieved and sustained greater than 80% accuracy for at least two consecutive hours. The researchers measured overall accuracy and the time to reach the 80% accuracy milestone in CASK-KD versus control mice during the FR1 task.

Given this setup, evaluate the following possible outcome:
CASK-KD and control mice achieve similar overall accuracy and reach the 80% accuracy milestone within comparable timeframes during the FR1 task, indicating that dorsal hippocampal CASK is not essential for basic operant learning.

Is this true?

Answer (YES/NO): NO